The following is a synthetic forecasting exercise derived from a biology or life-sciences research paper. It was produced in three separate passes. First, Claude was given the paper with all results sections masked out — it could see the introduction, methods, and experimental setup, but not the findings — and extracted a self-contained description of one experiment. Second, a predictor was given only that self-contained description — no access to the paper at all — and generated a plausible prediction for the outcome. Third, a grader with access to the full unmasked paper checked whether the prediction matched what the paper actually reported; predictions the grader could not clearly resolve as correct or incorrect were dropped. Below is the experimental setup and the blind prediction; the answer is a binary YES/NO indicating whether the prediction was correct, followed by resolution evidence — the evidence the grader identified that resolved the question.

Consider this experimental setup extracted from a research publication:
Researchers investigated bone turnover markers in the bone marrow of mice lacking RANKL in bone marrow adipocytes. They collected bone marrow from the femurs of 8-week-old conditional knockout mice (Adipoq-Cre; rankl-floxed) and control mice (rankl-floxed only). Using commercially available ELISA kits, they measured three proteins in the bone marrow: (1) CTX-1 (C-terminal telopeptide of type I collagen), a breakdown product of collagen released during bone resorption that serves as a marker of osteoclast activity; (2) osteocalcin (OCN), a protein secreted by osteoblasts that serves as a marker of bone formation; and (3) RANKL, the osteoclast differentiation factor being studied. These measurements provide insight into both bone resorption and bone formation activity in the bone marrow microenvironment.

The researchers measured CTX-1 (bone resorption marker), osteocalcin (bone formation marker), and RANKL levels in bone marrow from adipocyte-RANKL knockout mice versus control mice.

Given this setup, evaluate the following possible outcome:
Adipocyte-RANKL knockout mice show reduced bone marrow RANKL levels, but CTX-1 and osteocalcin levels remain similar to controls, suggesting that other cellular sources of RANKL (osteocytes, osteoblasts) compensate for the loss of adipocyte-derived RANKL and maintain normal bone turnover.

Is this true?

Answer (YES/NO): NO